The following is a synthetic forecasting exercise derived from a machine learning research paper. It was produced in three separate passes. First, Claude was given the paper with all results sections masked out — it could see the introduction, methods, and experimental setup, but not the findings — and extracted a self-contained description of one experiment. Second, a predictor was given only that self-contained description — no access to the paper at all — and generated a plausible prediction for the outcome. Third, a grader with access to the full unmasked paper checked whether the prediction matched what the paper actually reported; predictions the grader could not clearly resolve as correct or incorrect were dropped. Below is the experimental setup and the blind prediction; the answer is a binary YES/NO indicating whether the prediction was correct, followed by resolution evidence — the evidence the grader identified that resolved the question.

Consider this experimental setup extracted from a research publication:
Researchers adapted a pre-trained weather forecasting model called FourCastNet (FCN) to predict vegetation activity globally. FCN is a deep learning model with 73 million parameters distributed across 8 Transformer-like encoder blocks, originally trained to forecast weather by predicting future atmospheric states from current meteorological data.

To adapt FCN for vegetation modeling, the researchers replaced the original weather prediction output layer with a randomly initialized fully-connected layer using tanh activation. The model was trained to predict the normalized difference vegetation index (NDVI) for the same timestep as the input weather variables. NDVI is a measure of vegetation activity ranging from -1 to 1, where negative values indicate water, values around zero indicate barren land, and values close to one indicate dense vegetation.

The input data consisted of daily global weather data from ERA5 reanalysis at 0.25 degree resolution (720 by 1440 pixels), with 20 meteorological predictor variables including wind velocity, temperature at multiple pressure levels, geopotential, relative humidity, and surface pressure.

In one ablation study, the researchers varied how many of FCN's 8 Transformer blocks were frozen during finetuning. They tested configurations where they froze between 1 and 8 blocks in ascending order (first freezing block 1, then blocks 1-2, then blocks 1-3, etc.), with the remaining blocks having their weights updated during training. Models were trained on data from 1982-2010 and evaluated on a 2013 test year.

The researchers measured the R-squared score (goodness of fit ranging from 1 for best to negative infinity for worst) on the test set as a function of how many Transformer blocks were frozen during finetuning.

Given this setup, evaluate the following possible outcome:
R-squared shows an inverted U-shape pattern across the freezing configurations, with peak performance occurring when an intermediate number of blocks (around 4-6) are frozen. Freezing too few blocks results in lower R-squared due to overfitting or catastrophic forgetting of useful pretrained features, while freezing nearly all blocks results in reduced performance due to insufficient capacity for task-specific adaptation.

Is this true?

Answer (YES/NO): NO